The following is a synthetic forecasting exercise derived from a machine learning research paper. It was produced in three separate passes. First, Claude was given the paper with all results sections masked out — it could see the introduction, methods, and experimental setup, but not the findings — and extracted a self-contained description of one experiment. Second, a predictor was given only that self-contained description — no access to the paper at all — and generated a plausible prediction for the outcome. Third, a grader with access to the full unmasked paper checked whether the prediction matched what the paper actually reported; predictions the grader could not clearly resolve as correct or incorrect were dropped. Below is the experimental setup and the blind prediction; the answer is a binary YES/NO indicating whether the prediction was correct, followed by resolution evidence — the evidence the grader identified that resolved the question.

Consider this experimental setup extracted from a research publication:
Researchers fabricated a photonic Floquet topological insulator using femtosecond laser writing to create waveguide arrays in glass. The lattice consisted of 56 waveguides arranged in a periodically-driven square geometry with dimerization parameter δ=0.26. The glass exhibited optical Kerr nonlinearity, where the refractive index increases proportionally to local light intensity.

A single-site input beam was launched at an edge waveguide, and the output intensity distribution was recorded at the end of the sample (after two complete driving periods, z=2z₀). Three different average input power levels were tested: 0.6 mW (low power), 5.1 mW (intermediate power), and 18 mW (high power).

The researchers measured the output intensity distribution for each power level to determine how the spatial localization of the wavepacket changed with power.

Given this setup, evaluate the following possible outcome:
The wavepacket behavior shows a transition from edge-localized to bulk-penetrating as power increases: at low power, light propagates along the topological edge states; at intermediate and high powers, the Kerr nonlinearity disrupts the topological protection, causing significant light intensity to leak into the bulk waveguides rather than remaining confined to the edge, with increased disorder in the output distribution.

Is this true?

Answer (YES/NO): NO